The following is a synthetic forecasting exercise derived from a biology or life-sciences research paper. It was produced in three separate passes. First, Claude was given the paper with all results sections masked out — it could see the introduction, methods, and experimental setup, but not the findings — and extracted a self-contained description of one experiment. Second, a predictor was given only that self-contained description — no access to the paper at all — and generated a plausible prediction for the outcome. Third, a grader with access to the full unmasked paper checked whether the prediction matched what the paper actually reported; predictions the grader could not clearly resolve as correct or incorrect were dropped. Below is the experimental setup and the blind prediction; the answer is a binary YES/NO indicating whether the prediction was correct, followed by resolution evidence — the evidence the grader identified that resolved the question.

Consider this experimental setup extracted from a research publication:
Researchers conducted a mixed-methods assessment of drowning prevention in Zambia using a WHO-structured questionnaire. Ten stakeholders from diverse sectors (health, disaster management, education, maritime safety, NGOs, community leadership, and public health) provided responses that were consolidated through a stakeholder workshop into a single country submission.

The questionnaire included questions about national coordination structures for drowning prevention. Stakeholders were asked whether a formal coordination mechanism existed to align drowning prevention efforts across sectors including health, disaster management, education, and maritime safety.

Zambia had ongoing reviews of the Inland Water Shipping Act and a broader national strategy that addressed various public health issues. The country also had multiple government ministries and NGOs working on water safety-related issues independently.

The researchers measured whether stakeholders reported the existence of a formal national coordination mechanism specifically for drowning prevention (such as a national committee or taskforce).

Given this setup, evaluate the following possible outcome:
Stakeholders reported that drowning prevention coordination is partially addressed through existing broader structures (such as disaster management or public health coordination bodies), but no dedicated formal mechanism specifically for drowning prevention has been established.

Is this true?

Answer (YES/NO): NO